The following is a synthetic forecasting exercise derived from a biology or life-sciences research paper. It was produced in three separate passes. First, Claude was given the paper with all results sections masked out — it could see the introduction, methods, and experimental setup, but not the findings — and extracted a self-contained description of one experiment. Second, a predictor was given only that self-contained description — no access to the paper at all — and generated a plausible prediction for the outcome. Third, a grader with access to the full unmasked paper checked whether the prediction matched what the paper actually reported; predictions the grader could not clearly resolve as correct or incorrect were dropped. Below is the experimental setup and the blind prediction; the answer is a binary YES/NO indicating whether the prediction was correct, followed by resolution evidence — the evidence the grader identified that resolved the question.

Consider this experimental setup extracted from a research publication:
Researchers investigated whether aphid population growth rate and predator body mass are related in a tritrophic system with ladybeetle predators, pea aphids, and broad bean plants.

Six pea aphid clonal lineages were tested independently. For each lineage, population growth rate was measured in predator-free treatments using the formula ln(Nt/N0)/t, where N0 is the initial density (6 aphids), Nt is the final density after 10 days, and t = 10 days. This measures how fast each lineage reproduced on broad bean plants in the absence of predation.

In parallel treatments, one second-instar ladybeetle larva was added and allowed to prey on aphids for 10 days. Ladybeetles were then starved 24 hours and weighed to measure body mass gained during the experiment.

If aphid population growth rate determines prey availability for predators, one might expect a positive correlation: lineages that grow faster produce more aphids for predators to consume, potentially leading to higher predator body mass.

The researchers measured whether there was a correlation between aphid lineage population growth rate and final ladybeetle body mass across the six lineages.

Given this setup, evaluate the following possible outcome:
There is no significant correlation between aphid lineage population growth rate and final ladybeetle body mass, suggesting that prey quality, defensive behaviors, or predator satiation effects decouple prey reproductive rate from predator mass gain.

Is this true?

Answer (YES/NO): NO